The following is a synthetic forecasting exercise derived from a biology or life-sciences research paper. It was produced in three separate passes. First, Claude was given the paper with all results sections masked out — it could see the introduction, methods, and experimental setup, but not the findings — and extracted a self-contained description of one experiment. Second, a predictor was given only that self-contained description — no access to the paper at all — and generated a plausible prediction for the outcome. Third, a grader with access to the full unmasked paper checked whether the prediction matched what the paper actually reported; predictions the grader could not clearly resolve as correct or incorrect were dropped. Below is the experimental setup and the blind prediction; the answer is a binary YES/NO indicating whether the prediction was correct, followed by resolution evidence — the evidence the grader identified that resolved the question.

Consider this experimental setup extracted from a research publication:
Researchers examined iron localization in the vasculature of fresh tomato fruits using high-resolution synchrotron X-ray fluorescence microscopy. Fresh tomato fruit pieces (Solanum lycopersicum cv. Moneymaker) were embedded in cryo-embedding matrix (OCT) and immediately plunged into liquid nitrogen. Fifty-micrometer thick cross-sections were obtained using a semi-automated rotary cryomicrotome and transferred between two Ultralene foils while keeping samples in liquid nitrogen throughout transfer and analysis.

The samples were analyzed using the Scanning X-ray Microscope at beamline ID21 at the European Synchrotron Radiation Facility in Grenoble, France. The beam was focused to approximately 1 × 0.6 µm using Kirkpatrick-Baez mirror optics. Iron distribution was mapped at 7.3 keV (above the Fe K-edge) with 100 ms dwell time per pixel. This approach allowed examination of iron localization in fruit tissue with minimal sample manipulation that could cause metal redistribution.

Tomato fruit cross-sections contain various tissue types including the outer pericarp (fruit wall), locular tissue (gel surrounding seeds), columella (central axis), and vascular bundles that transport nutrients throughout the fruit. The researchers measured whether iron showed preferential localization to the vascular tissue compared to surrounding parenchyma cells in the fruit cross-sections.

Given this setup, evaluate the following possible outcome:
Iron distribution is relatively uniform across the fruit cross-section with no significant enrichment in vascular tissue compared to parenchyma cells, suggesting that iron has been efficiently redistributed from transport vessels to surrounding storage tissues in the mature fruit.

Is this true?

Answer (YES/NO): NO